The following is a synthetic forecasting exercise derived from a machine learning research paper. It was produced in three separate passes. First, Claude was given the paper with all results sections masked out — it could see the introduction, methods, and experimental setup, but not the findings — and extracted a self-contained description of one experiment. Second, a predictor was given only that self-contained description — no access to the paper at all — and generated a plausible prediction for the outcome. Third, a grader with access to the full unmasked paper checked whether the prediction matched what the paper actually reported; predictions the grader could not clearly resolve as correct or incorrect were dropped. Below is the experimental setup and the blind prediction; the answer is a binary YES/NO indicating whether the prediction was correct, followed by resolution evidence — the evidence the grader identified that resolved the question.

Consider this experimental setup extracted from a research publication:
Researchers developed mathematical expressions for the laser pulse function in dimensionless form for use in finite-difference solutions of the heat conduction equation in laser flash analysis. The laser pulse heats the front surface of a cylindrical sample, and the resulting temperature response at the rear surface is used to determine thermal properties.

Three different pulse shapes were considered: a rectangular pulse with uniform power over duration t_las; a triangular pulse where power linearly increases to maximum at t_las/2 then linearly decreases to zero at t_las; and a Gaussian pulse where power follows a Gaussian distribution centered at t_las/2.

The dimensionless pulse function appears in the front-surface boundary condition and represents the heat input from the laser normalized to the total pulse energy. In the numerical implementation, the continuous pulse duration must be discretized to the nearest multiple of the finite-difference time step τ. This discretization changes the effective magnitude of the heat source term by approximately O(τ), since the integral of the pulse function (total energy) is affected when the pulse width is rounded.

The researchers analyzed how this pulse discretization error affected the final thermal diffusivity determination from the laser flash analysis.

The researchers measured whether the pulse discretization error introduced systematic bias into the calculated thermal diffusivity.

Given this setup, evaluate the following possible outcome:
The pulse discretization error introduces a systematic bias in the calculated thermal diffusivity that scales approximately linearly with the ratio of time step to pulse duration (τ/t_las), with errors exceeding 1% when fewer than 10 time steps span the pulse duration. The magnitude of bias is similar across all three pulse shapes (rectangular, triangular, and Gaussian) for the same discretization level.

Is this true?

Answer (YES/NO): NO